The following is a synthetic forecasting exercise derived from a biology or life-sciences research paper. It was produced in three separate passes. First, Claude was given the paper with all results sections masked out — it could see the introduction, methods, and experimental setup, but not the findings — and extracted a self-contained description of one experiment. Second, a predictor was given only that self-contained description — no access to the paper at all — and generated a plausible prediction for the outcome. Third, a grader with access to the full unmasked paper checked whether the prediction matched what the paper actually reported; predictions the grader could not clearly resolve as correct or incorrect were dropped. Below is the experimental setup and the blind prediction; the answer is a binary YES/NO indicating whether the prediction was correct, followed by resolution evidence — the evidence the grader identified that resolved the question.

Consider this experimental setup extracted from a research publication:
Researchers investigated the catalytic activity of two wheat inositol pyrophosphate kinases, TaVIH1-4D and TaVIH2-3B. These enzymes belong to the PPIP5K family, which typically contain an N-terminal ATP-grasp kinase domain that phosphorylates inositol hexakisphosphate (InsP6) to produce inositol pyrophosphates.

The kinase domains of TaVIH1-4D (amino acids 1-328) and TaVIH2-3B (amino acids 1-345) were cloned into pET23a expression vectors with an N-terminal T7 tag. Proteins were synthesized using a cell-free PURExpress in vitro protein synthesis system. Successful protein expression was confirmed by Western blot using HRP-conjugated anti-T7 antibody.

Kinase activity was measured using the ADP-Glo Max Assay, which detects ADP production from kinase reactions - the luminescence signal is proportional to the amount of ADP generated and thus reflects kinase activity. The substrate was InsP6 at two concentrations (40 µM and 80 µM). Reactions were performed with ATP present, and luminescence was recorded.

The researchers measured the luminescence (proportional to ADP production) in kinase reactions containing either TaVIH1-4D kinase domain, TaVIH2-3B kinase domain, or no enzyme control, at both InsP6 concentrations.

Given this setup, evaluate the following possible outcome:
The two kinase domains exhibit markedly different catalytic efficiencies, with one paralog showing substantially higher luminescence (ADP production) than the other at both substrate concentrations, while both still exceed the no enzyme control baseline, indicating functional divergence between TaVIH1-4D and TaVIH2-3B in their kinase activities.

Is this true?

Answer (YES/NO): NO